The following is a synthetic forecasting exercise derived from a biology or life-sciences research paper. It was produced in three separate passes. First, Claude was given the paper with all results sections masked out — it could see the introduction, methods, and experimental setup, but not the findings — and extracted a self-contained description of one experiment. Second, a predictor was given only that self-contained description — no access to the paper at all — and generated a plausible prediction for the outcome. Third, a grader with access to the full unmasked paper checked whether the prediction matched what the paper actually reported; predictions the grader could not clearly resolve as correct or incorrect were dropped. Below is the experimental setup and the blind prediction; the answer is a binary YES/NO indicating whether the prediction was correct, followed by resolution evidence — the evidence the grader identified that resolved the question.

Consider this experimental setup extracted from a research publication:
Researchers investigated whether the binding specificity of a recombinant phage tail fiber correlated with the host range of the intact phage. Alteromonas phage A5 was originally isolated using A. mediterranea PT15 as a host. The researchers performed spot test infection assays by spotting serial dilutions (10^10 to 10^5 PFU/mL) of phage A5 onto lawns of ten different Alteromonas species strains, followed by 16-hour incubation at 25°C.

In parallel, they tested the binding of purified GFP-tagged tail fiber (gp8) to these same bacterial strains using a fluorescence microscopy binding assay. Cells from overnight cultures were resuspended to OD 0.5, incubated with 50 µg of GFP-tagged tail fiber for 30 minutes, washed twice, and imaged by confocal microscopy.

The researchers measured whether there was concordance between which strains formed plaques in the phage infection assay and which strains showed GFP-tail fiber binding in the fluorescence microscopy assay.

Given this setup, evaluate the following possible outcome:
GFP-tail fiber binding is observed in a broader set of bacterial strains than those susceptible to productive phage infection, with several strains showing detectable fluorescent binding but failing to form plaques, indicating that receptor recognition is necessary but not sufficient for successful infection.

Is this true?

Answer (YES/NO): NO